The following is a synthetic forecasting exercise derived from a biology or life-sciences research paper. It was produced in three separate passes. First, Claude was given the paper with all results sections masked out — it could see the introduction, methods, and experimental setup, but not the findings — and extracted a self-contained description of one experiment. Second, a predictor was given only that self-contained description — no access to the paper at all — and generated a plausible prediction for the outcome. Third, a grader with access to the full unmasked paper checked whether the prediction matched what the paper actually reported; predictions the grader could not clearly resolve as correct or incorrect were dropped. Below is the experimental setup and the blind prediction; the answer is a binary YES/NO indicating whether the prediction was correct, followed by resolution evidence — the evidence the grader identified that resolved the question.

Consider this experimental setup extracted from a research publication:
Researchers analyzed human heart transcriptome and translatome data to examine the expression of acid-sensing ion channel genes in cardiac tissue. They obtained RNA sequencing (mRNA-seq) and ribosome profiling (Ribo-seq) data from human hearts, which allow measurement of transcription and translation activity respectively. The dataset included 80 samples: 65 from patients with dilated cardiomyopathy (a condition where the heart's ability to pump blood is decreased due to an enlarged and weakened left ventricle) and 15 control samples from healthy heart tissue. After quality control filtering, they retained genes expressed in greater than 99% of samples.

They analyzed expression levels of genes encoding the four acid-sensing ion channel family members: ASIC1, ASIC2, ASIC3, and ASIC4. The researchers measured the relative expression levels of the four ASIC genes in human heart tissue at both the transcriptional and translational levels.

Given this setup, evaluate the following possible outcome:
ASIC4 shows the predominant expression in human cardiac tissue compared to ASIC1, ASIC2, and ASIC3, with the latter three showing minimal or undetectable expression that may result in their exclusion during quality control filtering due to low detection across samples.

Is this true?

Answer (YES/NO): NO